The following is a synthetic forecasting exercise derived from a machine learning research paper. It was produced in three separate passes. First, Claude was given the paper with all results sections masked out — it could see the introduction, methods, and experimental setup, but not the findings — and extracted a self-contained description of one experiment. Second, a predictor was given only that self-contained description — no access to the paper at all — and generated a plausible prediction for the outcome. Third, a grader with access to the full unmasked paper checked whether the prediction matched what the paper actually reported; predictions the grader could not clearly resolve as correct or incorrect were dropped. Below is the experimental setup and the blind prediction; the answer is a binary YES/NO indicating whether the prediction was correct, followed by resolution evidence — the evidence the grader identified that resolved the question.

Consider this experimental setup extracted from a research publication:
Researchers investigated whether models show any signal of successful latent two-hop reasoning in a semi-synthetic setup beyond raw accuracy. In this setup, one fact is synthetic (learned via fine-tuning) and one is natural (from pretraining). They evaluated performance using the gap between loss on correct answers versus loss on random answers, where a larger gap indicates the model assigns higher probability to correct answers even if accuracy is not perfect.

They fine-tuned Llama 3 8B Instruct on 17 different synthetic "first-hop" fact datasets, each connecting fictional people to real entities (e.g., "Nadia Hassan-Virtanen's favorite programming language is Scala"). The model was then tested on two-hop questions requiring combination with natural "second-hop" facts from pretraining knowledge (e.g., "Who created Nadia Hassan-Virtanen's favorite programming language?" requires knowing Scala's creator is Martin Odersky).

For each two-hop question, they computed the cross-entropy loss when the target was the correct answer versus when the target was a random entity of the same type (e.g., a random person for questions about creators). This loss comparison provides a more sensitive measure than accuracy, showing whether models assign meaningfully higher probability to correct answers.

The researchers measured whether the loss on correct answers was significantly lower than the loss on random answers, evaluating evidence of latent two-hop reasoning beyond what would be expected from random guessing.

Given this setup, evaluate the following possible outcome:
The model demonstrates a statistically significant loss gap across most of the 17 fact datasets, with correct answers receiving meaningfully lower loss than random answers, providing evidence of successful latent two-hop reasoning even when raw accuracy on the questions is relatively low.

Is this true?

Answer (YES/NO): YES